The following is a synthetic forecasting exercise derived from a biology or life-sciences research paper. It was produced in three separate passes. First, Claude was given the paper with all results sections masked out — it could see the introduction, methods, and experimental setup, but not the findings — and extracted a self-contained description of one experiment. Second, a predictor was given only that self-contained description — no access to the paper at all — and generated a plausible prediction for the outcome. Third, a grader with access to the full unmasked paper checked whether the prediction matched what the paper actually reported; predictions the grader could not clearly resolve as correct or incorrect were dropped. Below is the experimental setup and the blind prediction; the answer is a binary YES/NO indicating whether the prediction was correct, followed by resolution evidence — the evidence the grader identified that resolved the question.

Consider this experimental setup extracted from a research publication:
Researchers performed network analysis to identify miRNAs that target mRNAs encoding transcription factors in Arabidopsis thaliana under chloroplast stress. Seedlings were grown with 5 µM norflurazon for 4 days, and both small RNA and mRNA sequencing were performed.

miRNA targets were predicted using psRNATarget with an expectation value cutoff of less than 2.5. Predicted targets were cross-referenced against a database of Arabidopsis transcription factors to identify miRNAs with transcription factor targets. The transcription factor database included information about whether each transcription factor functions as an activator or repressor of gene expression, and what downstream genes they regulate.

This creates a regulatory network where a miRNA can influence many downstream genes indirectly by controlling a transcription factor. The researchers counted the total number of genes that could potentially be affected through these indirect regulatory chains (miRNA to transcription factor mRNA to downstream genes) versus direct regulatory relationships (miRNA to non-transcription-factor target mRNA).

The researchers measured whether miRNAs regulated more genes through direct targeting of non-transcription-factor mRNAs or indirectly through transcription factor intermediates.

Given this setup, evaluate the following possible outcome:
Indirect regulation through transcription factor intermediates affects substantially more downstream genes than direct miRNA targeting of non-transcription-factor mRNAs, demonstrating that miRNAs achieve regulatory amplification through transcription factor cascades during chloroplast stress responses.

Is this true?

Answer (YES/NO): NO